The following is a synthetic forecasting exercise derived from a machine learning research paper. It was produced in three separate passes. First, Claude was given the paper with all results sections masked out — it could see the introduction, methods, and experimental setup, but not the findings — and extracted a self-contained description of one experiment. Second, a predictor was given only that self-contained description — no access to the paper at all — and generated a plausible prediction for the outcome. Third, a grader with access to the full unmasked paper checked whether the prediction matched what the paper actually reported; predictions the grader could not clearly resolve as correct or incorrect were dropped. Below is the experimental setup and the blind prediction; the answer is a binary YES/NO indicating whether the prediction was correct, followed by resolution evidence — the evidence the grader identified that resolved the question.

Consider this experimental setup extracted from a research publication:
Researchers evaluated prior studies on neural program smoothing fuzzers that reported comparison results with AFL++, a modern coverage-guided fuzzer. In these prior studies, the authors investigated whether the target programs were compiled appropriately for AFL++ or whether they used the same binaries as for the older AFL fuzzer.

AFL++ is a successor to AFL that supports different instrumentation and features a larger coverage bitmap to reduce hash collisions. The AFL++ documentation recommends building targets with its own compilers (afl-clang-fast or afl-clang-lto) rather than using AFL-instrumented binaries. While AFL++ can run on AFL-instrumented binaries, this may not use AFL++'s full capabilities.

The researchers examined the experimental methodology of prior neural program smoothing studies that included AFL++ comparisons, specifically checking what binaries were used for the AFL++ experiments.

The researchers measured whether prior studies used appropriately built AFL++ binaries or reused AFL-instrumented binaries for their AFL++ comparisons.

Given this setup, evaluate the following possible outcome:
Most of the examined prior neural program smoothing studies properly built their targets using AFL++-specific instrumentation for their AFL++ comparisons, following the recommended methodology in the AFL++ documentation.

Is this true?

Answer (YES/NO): NO